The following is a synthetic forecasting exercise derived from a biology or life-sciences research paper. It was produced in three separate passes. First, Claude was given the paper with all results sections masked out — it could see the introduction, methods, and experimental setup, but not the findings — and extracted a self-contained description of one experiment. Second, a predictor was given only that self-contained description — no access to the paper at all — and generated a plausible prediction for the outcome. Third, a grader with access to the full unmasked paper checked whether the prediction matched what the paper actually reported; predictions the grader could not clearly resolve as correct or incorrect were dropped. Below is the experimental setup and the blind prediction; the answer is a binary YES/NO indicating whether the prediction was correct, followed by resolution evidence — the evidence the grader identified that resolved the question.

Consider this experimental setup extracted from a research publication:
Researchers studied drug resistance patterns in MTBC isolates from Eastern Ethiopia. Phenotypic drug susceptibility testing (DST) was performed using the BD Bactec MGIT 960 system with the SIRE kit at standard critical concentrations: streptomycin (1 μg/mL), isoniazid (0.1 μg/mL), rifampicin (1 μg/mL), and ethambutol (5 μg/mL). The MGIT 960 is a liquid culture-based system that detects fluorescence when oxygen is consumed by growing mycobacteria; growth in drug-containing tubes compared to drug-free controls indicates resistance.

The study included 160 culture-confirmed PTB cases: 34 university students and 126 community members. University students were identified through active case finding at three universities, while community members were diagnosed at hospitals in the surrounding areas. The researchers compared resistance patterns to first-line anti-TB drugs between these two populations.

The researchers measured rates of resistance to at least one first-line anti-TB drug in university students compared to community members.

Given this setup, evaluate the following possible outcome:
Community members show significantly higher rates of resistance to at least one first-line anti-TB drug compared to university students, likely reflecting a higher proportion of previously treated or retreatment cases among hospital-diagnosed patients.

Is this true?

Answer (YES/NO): NO